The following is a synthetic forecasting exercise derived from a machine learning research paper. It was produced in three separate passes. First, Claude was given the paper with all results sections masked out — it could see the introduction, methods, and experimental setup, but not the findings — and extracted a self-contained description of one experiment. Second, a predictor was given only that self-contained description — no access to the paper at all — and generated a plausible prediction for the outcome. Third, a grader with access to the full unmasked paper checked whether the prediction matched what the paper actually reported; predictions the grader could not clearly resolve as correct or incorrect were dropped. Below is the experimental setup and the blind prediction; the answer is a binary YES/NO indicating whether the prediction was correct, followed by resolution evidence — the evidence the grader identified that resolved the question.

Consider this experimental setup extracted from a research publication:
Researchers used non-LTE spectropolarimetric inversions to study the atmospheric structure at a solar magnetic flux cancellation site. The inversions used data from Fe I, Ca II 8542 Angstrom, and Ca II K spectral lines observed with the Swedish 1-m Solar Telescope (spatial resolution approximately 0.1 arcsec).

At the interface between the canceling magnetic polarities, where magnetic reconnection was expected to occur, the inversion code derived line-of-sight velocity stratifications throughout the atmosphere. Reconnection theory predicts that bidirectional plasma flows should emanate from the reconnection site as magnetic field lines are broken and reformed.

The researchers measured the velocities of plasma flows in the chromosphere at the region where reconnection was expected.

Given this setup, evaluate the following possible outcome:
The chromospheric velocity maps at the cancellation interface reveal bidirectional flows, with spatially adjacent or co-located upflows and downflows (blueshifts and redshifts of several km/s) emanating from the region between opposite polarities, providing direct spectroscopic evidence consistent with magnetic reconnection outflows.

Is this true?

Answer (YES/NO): YES